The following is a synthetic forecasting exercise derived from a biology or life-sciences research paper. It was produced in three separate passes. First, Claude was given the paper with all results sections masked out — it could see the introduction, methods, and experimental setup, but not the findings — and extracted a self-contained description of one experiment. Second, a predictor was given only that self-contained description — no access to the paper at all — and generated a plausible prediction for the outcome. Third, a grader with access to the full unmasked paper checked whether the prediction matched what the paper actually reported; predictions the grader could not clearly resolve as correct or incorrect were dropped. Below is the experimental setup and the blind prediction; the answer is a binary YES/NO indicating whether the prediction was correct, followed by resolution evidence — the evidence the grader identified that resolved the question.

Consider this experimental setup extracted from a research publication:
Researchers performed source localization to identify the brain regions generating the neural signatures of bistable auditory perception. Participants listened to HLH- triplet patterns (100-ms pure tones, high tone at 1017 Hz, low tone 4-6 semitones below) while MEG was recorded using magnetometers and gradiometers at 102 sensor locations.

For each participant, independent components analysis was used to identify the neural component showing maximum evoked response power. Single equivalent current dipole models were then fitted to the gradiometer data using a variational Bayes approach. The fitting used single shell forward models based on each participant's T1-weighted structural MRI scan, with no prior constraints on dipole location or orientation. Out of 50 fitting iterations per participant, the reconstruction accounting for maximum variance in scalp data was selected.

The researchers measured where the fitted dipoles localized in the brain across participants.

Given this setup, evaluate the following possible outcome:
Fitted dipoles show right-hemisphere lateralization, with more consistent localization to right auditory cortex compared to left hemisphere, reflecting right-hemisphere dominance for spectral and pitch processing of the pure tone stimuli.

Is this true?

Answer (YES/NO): YES